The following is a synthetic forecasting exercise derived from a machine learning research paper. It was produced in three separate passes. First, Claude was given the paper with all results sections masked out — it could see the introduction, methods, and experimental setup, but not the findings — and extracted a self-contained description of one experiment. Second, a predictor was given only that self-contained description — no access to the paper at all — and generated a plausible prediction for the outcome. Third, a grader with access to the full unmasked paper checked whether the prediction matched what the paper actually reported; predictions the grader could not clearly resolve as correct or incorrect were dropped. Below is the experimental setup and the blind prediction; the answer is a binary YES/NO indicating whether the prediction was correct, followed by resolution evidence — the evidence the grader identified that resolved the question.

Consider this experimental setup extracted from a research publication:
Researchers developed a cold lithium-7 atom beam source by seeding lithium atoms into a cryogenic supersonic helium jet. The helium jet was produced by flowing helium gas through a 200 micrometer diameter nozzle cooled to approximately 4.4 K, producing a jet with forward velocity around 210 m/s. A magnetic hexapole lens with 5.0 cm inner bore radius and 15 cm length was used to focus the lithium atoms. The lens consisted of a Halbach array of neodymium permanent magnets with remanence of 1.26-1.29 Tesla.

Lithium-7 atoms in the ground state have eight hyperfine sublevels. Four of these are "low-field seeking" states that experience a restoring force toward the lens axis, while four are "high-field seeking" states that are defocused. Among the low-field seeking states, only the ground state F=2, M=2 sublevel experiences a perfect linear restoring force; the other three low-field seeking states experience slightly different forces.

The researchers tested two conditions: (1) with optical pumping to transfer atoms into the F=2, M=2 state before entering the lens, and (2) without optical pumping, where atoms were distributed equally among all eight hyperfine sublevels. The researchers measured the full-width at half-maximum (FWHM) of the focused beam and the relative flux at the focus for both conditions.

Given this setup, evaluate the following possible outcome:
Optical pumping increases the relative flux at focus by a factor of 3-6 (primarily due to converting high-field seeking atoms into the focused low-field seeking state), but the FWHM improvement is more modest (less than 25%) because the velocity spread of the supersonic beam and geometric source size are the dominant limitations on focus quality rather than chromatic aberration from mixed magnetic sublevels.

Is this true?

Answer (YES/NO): NO